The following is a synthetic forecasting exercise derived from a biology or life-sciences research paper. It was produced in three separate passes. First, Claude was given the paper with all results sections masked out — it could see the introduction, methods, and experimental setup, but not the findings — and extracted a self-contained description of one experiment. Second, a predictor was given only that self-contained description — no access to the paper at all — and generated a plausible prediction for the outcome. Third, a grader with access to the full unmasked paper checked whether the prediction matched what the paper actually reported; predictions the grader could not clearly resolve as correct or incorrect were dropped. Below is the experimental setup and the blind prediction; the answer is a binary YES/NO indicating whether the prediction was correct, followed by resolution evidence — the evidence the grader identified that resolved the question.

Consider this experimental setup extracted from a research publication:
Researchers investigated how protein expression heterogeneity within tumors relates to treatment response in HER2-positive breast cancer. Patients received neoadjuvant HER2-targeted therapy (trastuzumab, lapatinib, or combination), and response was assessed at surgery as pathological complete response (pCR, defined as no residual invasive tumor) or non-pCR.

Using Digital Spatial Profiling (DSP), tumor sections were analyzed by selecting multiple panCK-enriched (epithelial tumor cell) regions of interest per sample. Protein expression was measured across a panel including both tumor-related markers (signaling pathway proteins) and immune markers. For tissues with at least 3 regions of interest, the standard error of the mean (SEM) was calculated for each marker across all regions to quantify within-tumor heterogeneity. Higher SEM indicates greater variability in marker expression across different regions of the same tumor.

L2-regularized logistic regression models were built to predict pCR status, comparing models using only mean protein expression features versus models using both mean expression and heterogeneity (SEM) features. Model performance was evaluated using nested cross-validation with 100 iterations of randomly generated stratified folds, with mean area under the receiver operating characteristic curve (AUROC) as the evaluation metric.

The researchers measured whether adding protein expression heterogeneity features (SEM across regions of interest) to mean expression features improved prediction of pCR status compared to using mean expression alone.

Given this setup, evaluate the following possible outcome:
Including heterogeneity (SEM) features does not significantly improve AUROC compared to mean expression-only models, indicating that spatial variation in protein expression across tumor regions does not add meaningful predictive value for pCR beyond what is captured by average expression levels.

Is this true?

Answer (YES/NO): NO